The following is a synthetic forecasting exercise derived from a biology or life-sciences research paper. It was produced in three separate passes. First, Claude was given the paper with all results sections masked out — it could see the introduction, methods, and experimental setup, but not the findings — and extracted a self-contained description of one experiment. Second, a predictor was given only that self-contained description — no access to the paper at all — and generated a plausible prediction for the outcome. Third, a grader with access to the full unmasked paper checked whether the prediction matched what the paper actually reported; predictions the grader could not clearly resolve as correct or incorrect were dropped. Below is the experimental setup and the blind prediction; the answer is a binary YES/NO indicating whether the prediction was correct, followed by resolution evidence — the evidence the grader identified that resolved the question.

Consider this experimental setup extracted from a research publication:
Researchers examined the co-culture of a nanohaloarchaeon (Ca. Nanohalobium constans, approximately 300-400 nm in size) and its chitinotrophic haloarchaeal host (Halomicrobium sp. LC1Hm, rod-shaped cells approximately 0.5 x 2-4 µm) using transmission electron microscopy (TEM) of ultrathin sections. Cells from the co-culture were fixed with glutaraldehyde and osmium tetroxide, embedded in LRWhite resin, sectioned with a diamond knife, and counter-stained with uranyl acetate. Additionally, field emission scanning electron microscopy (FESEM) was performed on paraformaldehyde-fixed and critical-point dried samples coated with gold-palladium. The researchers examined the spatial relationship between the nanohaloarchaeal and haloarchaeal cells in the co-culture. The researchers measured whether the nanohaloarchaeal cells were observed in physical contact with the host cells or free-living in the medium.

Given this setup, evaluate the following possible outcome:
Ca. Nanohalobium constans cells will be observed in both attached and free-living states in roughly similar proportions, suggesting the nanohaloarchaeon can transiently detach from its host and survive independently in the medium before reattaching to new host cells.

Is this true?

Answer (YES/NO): NO